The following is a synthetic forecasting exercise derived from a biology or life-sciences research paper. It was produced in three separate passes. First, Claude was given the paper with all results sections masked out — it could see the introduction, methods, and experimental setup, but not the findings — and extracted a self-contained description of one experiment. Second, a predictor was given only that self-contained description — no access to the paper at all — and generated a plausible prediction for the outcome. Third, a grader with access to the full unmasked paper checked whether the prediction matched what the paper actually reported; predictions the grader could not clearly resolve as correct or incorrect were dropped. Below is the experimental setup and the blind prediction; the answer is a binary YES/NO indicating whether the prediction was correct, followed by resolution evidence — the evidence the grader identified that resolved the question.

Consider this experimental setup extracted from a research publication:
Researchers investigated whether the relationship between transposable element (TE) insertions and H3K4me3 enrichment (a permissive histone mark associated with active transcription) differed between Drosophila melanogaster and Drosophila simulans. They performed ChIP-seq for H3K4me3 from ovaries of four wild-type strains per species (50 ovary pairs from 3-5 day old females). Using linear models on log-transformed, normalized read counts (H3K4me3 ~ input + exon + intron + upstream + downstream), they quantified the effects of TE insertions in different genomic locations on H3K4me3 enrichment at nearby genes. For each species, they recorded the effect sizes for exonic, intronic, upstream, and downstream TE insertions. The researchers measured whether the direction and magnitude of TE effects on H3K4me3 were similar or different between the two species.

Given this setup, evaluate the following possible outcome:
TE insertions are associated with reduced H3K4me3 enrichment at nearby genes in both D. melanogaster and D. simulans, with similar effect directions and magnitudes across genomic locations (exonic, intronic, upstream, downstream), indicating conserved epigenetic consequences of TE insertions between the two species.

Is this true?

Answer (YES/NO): NO